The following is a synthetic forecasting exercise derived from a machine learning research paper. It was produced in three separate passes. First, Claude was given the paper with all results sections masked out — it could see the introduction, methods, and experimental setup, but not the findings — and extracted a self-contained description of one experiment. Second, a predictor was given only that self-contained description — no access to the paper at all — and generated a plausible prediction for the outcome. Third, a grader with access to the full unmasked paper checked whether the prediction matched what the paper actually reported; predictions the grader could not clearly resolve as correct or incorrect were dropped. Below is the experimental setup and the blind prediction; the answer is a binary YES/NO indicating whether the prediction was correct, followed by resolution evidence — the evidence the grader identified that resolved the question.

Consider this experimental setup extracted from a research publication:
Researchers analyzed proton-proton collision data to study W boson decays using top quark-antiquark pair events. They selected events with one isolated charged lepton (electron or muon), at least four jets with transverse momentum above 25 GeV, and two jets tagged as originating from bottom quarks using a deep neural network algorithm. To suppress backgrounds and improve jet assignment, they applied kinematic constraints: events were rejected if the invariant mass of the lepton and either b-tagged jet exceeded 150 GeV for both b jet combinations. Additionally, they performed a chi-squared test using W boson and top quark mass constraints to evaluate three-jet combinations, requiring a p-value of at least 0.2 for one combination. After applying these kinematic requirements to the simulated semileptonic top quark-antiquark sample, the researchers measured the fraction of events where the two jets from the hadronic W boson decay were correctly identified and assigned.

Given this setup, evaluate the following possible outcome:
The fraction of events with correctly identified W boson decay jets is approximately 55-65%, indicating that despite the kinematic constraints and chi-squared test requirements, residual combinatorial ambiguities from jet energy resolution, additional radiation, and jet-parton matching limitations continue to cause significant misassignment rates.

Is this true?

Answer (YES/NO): NO